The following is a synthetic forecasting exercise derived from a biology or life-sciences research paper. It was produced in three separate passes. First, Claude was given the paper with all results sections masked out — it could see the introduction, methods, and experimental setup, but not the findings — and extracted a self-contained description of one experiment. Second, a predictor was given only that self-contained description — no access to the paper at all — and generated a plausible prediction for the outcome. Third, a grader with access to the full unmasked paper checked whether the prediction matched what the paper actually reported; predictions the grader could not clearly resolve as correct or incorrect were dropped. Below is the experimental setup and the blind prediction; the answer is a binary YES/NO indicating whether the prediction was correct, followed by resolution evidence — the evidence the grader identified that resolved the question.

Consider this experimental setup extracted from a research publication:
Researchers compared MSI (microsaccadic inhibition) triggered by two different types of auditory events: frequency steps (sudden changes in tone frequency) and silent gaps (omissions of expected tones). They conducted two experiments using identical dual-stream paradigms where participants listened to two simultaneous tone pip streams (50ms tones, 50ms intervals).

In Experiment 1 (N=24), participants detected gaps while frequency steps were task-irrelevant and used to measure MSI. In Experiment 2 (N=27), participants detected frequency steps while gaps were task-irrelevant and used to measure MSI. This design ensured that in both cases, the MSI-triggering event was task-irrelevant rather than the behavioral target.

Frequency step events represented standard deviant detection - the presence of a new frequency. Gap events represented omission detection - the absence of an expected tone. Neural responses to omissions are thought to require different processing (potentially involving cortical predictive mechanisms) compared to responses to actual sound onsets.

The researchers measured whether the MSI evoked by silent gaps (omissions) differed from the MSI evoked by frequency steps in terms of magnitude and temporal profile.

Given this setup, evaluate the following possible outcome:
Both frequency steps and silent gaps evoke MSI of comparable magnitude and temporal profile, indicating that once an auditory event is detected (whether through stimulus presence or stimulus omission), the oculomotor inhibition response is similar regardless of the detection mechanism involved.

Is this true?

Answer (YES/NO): YES